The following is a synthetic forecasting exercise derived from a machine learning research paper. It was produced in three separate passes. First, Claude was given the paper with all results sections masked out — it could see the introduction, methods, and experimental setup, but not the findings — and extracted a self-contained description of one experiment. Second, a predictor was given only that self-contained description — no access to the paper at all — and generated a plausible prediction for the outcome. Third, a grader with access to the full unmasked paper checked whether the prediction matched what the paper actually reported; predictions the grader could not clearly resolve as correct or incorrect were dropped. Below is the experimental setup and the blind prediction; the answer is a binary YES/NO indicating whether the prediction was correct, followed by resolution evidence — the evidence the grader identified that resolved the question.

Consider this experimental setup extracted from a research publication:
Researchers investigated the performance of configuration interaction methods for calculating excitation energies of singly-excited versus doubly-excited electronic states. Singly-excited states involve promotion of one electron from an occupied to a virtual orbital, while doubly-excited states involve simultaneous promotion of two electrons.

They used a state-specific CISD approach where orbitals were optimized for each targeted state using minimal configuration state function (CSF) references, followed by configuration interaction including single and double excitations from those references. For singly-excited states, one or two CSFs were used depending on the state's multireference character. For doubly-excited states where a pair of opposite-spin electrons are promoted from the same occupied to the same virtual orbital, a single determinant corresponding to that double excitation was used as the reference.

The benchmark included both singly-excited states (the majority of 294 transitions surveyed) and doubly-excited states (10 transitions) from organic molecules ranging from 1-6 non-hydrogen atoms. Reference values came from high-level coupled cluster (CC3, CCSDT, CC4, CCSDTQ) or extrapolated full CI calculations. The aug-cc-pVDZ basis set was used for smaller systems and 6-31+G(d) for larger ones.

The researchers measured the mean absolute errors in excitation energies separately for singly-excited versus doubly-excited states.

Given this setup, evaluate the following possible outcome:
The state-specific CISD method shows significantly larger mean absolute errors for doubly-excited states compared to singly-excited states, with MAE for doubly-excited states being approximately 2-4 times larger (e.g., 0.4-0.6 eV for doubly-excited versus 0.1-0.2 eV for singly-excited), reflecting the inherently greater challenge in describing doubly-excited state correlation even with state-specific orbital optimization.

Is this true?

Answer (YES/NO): NO